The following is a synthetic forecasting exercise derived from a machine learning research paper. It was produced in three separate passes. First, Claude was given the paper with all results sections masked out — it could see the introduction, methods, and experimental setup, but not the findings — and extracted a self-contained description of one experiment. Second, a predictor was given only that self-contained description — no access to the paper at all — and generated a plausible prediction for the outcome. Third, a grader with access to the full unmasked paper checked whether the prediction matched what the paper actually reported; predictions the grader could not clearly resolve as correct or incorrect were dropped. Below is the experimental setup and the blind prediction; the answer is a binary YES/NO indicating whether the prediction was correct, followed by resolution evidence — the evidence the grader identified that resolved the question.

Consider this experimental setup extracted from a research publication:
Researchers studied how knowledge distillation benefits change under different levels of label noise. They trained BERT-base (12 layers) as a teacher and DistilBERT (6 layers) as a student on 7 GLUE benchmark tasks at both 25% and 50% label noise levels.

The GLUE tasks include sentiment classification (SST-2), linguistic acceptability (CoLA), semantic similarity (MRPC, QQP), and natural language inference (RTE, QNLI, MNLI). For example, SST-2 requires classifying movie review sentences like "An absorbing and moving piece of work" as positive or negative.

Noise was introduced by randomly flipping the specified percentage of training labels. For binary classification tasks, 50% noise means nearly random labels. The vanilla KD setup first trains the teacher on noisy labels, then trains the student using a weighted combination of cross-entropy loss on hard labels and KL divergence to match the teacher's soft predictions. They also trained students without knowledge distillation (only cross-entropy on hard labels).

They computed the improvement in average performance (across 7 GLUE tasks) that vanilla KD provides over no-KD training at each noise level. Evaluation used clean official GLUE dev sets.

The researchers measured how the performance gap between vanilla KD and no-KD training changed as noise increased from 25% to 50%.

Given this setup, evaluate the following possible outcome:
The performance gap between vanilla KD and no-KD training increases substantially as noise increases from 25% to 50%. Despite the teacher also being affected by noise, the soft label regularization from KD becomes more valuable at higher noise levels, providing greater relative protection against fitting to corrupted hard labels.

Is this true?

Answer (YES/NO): YES